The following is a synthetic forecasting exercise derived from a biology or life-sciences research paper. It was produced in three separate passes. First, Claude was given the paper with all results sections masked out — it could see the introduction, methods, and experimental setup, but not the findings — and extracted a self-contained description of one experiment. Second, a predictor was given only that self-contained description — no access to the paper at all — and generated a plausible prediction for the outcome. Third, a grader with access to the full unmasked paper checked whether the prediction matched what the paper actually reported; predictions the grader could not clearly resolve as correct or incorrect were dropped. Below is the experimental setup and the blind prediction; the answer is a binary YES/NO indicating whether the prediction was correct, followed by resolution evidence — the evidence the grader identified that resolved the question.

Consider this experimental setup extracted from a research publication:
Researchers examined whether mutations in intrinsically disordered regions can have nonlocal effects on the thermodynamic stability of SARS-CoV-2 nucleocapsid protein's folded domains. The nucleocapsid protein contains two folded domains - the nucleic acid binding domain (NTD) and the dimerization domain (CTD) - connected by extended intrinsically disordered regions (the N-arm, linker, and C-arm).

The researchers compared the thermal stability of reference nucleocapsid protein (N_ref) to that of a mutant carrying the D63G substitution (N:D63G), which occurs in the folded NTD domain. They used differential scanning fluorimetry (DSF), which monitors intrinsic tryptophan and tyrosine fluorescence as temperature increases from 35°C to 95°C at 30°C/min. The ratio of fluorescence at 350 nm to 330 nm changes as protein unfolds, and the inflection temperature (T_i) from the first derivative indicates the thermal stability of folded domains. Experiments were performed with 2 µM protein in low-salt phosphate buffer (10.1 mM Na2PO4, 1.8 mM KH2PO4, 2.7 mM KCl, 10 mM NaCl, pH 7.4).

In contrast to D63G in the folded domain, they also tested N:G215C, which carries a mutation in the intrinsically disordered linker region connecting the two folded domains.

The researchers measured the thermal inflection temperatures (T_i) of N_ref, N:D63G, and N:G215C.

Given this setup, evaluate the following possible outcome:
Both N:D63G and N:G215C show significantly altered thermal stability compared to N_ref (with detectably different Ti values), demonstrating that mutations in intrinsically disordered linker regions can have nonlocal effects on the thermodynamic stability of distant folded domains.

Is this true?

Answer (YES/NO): YES